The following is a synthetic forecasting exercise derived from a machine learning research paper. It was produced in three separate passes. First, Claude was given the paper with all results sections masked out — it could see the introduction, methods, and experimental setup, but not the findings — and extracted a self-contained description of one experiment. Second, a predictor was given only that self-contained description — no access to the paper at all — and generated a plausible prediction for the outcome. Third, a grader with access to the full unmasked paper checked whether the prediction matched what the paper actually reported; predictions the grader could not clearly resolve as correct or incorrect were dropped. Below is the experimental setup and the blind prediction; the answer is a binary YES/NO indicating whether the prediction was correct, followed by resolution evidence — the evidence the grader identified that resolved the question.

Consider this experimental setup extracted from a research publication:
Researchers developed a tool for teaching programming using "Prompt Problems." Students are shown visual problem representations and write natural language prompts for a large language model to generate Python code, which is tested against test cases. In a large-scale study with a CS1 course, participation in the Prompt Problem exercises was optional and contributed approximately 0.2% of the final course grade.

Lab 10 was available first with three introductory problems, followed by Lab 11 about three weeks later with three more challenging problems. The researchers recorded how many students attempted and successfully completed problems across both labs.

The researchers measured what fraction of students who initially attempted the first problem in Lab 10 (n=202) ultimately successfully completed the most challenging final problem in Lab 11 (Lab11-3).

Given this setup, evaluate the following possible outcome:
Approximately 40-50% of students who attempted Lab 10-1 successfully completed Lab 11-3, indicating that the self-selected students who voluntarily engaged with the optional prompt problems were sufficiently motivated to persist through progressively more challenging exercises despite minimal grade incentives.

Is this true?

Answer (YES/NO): NO